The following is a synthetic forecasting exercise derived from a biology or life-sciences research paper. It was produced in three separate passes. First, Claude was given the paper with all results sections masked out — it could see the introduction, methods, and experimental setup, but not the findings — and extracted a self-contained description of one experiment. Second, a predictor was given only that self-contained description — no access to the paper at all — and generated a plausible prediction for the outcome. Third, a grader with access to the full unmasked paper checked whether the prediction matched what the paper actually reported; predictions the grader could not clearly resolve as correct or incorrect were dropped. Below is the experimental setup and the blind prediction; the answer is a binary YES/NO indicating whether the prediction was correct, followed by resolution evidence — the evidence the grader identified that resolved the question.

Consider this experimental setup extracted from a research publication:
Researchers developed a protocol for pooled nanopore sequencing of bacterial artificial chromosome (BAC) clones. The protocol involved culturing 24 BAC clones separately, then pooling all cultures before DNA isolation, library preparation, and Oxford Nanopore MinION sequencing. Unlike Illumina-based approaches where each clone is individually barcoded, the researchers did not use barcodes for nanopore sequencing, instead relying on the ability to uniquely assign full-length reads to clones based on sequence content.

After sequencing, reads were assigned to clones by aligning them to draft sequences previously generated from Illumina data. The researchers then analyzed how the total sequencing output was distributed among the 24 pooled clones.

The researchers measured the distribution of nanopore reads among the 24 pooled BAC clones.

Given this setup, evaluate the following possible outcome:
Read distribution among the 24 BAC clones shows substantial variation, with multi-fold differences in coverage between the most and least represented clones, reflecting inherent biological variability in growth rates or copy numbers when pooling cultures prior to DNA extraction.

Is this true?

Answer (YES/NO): YES